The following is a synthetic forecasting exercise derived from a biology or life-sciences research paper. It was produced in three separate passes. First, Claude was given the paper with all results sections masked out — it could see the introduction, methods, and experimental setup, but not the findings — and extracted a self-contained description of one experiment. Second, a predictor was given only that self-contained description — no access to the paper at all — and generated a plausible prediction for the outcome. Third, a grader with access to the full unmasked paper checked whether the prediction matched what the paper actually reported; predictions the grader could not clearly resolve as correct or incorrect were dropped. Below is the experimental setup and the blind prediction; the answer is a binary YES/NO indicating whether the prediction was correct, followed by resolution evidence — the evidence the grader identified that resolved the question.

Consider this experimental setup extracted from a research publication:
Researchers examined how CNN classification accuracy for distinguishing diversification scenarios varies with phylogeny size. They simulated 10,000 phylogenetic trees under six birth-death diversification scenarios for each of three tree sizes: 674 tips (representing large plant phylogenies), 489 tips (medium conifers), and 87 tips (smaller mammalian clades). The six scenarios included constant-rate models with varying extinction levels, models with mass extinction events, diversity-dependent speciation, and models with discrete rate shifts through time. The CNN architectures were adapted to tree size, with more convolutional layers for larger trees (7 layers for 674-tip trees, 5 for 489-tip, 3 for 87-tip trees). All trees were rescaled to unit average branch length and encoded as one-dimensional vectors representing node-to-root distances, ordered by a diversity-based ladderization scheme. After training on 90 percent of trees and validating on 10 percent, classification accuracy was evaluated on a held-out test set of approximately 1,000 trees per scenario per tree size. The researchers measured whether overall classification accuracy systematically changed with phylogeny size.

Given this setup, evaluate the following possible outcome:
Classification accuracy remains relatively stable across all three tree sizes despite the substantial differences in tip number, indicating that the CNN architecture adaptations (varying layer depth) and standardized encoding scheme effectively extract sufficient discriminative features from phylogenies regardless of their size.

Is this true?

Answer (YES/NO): NO